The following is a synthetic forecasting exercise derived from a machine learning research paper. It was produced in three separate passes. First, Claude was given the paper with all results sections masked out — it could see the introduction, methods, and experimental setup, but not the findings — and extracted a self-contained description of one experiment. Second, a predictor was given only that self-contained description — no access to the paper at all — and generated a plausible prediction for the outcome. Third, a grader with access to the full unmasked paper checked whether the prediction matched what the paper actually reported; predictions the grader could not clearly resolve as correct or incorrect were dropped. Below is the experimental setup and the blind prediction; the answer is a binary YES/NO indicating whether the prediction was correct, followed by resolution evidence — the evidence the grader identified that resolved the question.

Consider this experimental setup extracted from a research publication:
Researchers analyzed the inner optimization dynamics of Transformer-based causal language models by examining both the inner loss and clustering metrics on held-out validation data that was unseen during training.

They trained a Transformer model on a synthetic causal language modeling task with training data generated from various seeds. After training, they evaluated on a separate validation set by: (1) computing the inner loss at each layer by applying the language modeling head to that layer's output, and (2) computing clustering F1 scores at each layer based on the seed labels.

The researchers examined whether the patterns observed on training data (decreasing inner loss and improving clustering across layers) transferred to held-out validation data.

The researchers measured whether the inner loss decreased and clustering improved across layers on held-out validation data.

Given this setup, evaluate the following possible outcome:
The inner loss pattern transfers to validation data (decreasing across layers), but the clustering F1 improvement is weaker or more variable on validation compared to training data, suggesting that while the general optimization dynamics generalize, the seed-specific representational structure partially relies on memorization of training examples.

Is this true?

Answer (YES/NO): NO